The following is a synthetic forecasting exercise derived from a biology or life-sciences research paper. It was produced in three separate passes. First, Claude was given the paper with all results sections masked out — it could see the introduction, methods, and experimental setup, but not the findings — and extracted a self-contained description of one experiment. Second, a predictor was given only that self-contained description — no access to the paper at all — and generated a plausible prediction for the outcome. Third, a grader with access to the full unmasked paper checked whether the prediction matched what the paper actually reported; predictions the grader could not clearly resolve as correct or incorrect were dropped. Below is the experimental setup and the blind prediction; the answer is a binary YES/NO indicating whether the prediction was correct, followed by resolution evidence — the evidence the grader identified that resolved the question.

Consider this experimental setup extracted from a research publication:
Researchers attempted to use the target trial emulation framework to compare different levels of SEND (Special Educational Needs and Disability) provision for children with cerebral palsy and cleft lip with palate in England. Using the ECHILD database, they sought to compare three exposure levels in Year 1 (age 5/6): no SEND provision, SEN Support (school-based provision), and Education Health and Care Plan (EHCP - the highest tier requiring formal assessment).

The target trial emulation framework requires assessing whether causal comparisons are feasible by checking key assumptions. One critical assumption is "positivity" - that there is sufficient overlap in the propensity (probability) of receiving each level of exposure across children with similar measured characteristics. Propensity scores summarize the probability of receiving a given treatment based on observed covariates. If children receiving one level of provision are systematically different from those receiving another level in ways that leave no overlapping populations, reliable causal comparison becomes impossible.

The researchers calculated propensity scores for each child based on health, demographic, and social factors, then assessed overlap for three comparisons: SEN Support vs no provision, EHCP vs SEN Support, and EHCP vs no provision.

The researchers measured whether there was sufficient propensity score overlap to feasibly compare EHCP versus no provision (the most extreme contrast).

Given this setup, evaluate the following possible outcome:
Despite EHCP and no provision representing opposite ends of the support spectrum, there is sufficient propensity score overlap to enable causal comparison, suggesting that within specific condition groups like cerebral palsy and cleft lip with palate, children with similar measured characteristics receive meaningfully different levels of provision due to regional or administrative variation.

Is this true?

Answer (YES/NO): NO